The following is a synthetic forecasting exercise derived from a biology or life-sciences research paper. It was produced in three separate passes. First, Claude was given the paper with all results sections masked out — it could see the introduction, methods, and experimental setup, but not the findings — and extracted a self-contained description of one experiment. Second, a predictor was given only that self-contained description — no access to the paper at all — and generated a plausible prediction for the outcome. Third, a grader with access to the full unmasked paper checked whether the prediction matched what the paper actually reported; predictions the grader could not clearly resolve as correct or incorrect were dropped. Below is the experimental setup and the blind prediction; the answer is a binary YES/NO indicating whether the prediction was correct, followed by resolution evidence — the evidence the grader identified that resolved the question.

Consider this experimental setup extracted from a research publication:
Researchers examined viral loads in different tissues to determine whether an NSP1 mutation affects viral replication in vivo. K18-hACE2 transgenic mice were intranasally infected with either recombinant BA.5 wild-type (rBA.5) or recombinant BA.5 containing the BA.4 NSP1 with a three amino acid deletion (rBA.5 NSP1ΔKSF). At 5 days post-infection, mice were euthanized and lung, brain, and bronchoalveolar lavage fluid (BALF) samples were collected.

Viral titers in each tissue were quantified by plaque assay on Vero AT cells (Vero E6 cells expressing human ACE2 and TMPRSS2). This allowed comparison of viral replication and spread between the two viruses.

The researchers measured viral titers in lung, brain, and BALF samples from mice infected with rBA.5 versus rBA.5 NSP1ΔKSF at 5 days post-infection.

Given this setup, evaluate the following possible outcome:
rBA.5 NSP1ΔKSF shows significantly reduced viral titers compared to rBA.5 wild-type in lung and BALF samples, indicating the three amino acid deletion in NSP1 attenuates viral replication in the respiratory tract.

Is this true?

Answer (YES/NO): NO